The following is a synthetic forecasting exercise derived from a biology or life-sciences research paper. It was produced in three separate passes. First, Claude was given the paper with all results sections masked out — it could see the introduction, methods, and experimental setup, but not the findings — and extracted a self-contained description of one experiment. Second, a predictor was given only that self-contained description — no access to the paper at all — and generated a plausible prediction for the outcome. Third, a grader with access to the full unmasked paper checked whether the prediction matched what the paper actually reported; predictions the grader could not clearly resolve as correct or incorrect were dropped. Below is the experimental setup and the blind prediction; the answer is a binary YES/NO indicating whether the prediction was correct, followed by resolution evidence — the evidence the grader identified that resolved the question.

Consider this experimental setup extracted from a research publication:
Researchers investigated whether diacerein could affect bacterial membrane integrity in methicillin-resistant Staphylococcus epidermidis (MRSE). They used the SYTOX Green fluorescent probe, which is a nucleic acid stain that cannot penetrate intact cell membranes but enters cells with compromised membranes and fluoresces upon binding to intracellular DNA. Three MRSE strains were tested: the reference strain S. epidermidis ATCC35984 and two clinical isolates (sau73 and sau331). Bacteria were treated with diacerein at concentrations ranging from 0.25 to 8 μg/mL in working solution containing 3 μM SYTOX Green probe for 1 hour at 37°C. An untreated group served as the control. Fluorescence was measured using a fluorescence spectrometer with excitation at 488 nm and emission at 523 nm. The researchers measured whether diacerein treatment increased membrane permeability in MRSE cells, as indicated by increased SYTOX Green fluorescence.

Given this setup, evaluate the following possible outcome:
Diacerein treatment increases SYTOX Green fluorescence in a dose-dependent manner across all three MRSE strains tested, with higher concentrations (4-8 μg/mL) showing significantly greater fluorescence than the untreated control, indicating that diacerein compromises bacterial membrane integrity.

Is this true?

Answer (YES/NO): NO